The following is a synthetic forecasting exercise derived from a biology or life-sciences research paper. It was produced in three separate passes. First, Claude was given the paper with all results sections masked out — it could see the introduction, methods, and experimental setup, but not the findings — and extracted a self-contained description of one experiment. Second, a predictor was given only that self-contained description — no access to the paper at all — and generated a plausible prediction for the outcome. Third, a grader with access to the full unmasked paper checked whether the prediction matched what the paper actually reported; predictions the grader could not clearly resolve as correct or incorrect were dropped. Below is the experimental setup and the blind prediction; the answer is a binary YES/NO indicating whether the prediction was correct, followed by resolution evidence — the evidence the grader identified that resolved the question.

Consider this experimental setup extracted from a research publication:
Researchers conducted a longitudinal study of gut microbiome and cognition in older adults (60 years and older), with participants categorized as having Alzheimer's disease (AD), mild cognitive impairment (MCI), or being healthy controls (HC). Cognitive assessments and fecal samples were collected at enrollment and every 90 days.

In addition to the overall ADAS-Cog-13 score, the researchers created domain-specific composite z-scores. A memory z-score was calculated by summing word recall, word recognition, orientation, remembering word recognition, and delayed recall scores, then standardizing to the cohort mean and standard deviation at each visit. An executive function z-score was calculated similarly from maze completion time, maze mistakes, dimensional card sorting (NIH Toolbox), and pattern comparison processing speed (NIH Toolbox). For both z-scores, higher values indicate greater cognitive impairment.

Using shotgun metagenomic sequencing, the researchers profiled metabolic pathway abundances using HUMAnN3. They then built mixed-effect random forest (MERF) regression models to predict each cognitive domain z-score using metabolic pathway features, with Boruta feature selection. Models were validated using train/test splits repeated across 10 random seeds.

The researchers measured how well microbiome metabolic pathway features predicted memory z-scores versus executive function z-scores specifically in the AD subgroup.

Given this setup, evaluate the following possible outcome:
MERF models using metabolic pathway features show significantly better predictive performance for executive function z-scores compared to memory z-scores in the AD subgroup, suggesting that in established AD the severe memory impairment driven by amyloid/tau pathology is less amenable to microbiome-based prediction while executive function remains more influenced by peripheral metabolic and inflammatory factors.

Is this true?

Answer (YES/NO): NO